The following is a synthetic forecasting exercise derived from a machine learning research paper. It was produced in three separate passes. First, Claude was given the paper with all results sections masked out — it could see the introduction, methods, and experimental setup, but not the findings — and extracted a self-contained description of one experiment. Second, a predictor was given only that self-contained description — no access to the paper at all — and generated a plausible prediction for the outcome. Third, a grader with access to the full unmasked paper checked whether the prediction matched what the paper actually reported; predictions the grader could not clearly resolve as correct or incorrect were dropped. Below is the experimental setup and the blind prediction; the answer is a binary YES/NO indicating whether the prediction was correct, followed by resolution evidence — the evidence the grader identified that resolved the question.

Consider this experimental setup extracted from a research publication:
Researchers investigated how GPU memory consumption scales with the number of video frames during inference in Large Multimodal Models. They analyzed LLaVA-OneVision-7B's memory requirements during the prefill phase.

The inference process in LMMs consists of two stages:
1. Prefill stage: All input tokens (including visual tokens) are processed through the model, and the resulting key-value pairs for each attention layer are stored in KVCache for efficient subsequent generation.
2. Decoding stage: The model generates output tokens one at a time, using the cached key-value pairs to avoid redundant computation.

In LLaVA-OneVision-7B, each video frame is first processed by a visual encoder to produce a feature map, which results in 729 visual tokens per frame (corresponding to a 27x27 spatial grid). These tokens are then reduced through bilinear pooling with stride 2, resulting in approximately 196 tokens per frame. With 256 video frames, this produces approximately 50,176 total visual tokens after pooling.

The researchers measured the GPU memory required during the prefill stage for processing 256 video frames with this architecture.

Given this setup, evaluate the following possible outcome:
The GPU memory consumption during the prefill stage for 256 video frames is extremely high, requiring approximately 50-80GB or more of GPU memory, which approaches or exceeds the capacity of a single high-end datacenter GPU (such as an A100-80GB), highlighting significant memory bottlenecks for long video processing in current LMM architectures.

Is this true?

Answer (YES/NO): YES